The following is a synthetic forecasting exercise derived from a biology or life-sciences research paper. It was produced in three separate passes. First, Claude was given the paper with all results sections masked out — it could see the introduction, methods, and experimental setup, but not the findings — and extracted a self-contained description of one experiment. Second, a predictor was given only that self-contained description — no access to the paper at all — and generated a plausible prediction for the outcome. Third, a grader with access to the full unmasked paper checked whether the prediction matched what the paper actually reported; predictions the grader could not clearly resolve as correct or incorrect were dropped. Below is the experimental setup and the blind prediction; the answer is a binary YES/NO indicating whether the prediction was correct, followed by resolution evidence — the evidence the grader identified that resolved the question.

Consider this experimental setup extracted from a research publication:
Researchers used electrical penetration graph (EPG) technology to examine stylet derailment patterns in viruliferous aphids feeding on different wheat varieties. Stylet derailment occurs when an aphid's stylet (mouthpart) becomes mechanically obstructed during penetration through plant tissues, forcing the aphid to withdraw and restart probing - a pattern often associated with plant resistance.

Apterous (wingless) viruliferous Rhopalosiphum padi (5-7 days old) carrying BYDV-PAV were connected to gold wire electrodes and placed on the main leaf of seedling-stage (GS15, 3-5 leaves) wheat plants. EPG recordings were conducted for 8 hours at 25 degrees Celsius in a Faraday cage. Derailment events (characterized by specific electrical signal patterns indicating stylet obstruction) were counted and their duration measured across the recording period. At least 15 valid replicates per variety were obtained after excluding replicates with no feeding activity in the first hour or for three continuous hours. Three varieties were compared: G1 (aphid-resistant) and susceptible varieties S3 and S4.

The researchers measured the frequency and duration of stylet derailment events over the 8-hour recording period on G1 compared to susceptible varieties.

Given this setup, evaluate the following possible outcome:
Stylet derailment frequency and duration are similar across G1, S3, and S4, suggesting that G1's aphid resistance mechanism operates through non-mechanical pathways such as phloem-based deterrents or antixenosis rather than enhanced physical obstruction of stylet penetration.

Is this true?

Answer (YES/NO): NO